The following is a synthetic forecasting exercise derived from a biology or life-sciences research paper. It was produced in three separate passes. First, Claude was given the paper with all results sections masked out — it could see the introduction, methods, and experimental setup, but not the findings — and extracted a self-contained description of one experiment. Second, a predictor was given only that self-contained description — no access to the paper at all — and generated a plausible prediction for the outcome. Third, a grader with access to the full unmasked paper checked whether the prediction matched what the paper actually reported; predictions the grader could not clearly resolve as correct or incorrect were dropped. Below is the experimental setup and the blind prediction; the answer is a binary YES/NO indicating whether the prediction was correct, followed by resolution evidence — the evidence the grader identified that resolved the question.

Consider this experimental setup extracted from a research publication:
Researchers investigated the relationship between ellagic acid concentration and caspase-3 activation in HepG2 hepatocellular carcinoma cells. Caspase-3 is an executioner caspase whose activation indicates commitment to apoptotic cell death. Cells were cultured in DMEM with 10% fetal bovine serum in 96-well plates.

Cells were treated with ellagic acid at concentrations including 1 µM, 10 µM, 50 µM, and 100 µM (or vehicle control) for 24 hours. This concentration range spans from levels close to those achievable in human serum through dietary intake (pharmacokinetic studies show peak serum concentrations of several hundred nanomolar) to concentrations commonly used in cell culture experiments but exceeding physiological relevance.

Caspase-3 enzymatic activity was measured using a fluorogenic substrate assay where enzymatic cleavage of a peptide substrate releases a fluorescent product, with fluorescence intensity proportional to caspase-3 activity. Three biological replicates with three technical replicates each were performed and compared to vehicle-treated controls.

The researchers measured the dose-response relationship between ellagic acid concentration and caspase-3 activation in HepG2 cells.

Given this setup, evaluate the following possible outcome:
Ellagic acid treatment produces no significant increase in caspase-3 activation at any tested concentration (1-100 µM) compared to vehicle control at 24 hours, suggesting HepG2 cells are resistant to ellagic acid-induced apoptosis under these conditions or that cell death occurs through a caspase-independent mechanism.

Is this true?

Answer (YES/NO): YES